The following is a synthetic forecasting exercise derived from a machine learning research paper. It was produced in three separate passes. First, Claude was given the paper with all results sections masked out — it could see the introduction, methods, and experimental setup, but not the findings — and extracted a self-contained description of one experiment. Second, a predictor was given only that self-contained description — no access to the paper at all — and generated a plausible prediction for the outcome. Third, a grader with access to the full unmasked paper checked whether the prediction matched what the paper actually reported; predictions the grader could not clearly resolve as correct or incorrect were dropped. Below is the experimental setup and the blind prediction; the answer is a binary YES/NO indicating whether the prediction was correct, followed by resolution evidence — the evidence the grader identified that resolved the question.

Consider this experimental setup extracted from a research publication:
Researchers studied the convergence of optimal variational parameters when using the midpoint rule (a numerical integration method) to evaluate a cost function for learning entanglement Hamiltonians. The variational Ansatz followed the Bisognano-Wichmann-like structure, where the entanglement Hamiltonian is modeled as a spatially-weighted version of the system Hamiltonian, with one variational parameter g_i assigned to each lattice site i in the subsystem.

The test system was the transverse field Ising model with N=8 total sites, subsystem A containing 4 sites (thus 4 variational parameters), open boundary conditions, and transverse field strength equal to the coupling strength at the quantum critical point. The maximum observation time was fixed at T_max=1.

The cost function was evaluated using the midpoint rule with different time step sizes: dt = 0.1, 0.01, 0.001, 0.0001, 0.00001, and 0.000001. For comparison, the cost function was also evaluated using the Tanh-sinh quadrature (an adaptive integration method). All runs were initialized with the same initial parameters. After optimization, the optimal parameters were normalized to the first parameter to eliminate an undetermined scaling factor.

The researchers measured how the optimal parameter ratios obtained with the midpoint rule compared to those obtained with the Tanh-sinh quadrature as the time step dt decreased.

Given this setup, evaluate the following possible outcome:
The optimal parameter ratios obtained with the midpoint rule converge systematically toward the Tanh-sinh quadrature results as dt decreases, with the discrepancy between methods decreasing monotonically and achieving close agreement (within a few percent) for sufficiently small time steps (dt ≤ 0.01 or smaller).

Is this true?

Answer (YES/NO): NO